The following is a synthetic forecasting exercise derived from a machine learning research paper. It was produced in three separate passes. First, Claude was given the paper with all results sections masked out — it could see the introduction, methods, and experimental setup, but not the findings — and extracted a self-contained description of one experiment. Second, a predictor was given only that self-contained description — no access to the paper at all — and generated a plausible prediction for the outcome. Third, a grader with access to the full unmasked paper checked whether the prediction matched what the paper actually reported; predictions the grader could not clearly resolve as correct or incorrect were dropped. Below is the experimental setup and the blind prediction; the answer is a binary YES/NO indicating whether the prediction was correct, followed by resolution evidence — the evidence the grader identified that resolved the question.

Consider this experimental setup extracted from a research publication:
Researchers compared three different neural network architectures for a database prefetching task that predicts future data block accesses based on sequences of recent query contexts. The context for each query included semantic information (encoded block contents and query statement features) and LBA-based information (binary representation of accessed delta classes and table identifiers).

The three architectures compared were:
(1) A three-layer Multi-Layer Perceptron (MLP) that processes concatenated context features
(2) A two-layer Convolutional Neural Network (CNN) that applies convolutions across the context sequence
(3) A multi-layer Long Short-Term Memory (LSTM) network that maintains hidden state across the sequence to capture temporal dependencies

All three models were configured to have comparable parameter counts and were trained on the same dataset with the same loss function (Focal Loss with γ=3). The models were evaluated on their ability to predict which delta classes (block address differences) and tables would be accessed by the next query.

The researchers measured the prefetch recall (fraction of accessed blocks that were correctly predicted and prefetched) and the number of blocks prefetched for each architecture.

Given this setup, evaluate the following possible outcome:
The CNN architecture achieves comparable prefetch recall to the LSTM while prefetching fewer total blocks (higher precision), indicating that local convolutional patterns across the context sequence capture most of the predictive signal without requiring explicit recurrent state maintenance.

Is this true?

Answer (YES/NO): NO